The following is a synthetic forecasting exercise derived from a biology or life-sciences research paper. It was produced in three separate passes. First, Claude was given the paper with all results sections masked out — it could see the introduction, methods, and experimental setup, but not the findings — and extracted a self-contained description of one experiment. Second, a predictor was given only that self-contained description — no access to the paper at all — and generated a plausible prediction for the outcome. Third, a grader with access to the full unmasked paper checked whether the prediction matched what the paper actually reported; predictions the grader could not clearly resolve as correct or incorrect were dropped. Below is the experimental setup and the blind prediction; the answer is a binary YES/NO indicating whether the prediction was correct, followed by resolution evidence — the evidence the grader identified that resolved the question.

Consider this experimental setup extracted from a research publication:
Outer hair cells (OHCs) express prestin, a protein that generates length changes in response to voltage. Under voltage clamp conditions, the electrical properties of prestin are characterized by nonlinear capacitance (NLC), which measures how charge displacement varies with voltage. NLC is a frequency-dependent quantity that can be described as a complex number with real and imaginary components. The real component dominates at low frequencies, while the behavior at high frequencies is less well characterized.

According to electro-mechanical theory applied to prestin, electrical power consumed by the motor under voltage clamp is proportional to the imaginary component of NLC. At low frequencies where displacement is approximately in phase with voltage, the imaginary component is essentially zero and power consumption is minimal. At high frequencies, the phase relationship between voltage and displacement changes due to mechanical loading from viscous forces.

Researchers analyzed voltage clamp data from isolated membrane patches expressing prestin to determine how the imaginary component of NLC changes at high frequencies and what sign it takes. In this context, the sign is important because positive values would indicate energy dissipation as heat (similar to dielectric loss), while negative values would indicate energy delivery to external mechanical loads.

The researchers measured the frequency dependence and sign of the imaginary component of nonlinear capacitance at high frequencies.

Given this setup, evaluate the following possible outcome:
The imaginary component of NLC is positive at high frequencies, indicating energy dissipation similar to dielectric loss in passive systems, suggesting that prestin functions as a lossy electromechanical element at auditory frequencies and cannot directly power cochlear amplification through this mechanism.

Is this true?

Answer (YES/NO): NO